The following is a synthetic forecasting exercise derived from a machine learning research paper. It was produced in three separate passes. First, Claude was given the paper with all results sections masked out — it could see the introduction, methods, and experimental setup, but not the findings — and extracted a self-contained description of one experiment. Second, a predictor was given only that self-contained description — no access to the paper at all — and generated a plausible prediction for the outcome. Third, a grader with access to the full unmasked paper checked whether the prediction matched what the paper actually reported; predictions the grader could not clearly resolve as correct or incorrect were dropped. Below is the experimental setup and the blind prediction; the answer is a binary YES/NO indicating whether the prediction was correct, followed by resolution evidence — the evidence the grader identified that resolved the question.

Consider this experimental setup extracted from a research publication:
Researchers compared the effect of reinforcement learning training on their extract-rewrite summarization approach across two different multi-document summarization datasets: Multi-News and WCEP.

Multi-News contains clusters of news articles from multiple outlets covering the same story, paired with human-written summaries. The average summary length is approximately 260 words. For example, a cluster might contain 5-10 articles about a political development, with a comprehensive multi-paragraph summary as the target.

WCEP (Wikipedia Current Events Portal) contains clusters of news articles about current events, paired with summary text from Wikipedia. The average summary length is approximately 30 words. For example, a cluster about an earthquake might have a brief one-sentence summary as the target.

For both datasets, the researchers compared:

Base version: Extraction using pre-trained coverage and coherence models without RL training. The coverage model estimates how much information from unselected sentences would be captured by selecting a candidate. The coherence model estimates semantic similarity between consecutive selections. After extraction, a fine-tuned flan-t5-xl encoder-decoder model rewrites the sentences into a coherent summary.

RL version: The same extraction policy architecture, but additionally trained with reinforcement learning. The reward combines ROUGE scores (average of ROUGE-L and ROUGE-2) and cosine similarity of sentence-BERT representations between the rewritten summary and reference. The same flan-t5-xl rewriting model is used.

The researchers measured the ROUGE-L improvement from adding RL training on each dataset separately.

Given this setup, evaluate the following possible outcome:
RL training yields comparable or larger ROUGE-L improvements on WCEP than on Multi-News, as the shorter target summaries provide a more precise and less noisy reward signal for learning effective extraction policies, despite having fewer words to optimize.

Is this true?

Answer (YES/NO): YES